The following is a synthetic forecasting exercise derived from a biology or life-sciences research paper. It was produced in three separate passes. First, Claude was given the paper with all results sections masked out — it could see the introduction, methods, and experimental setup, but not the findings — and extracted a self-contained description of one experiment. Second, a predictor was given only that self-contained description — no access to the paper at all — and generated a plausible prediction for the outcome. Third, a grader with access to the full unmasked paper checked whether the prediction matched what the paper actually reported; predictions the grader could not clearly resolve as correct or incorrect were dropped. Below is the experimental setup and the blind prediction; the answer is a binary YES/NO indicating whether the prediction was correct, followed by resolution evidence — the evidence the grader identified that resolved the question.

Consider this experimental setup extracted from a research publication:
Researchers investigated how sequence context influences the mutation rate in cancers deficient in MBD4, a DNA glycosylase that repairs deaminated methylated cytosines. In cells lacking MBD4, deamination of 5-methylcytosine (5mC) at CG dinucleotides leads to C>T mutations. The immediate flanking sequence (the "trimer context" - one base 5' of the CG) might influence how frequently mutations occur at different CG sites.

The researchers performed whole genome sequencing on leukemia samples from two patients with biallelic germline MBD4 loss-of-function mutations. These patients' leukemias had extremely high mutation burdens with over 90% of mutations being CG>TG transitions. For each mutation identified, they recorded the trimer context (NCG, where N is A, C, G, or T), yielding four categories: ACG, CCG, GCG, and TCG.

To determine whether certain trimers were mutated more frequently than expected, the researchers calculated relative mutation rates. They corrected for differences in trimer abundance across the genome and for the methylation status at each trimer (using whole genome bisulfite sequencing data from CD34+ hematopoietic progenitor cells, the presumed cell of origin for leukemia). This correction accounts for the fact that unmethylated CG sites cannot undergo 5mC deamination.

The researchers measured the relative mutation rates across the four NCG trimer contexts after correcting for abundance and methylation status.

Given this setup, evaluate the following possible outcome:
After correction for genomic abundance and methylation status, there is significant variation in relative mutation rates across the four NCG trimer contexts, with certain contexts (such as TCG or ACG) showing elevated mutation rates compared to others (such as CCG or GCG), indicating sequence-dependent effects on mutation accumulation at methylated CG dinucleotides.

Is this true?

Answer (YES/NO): NO